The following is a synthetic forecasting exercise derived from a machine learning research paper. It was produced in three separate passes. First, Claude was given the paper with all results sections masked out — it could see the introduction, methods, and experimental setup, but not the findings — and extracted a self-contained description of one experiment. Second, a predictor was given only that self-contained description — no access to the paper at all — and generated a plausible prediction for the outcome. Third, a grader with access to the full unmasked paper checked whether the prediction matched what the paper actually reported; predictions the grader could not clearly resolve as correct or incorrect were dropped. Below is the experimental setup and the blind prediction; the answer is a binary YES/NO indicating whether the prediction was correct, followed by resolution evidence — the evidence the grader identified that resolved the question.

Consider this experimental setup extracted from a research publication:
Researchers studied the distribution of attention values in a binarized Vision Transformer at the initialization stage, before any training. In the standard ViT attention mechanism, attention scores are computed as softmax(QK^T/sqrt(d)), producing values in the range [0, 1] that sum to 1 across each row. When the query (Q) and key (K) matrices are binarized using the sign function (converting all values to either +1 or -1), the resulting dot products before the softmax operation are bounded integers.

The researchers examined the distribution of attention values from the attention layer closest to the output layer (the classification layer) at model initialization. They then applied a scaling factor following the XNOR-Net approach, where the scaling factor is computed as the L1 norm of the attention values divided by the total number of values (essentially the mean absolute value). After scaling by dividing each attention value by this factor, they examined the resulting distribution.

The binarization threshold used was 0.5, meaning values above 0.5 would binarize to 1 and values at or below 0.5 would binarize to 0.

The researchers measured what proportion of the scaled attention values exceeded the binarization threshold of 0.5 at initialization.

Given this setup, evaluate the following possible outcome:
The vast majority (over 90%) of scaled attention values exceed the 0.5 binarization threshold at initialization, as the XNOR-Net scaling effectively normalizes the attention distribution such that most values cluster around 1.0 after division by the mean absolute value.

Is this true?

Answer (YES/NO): YES